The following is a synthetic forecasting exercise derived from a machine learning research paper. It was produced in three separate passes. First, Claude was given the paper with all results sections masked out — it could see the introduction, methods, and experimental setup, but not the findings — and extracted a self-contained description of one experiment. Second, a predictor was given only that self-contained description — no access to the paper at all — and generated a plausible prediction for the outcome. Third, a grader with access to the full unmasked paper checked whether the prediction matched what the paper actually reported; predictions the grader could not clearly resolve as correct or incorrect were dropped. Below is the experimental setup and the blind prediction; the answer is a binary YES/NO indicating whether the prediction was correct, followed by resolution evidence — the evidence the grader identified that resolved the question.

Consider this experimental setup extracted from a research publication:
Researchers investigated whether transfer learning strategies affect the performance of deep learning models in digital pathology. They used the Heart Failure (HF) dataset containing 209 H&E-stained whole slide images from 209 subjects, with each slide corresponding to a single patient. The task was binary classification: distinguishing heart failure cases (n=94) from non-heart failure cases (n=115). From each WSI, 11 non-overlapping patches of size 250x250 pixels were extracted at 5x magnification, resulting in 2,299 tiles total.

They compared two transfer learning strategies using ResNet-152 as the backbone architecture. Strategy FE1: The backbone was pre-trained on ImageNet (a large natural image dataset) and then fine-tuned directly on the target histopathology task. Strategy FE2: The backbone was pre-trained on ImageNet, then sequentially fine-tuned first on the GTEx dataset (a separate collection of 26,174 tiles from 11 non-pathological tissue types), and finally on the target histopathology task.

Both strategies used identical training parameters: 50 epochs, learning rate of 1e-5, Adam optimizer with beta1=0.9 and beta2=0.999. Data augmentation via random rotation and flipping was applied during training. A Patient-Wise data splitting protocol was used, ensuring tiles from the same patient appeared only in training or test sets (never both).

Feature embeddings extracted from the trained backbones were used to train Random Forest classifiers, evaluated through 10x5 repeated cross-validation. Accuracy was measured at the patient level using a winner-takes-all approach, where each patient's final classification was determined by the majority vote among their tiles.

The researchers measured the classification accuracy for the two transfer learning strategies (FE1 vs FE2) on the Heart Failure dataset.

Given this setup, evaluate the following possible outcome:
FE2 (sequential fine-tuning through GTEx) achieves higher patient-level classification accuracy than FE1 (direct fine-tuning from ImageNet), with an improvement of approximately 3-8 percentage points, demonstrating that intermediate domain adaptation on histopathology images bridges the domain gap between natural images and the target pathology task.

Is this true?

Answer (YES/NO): YES